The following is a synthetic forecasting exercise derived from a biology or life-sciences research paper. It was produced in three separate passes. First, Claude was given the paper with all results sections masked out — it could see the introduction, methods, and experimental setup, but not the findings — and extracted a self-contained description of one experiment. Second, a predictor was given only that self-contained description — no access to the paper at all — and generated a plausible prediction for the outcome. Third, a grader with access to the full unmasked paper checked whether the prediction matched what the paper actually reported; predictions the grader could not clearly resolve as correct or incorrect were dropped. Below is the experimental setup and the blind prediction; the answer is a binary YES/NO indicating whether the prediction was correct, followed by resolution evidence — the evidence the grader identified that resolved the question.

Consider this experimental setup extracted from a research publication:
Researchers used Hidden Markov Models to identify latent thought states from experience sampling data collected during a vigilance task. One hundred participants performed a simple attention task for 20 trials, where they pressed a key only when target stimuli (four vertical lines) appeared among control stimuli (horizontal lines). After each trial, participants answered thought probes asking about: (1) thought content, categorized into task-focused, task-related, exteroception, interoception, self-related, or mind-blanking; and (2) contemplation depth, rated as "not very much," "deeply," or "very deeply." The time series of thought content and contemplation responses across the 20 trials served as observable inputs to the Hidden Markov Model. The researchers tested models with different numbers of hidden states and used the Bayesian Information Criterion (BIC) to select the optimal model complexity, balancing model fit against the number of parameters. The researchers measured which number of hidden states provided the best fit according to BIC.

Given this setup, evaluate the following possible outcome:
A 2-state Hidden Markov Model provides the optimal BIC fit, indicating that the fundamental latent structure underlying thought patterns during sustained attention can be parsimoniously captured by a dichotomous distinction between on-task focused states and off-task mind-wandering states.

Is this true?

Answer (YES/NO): NO